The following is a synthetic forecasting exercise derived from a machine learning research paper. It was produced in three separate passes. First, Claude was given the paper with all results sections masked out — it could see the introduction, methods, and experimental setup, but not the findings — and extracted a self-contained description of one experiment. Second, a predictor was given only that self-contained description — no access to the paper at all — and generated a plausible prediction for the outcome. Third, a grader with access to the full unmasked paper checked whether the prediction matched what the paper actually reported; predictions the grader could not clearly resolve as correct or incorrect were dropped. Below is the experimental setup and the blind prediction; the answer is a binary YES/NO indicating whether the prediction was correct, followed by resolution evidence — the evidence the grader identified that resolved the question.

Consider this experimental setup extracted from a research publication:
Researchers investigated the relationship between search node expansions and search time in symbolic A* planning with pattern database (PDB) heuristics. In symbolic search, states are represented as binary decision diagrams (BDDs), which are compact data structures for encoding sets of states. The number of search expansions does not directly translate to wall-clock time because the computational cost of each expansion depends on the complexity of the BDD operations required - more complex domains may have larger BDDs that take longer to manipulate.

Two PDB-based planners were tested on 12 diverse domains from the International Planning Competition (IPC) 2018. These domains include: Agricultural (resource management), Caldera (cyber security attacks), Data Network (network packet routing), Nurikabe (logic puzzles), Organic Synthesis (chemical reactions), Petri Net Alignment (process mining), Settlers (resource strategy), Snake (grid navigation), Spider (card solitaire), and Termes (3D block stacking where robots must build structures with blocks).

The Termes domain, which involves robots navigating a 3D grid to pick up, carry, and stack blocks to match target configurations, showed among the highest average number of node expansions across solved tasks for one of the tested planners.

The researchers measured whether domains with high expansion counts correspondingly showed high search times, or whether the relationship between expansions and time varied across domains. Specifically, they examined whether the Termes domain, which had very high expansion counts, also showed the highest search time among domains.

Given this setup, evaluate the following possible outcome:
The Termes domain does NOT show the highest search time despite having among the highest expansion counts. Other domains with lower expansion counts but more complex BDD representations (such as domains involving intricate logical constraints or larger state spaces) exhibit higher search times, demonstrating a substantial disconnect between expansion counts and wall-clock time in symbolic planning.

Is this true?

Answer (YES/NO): YES